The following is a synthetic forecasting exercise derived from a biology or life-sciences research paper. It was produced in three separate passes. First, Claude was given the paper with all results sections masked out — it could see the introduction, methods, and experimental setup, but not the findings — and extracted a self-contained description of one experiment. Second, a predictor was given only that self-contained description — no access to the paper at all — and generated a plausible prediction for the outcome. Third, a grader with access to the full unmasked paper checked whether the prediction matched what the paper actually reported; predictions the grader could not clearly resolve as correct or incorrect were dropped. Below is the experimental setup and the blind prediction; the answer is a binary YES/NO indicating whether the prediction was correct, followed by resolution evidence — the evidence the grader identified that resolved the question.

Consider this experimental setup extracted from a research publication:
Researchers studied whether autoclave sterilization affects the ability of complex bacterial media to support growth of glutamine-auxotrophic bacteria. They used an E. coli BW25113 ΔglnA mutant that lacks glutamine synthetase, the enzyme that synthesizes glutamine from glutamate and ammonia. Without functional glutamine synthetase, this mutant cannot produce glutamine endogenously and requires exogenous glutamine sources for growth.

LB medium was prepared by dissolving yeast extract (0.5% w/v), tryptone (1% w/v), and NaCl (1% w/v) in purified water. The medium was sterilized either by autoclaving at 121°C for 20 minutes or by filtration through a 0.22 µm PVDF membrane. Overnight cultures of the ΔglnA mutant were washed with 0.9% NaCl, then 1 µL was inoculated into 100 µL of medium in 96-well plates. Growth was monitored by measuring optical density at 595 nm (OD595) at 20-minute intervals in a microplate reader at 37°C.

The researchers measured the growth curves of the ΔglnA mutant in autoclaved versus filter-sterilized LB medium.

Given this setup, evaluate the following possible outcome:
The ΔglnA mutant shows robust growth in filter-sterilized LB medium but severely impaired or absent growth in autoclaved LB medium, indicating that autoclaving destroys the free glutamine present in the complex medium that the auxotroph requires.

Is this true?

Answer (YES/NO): NO